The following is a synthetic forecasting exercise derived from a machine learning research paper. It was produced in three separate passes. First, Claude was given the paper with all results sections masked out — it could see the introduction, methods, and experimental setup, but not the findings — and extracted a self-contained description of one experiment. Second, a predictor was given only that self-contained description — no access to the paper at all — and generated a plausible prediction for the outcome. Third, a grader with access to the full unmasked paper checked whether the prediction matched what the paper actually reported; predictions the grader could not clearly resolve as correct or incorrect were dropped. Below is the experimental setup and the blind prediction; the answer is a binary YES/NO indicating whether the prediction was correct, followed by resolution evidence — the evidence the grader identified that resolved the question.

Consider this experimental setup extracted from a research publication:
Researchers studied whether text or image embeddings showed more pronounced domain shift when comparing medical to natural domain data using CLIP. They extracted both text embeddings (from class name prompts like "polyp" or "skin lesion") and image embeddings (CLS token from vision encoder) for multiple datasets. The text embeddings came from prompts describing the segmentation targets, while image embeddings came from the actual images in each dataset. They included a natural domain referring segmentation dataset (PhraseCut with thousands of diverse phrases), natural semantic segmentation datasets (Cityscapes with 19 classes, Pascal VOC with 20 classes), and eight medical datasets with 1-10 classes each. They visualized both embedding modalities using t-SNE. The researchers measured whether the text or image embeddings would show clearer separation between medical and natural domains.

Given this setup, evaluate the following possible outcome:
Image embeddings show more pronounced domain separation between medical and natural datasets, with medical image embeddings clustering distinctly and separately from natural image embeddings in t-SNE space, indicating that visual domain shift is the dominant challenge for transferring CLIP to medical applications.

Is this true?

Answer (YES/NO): YES